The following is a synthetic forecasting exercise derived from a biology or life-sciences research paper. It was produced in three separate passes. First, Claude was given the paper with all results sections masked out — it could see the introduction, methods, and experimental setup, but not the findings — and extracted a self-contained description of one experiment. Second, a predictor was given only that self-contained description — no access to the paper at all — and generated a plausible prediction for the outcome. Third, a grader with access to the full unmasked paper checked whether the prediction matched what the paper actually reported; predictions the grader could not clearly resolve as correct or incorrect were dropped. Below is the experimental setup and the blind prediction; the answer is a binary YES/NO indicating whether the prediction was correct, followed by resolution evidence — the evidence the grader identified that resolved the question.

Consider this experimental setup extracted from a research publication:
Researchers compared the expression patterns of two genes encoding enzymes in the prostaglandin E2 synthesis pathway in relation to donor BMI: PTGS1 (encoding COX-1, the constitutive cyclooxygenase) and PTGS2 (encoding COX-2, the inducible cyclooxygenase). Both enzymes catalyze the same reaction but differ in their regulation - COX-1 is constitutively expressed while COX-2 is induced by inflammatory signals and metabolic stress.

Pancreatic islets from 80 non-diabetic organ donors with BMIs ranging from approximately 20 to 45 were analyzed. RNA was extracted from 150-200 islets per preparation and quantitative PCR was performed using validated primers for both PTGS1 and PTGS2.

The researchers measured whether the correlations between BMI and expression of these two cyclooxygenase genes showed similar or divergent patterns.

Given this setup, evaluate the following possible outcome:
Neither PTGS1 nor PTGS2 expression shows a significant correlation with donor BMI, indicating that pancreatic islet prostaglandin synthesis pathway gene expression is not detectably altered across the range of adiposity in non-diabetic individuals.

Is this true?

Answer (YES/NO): NO